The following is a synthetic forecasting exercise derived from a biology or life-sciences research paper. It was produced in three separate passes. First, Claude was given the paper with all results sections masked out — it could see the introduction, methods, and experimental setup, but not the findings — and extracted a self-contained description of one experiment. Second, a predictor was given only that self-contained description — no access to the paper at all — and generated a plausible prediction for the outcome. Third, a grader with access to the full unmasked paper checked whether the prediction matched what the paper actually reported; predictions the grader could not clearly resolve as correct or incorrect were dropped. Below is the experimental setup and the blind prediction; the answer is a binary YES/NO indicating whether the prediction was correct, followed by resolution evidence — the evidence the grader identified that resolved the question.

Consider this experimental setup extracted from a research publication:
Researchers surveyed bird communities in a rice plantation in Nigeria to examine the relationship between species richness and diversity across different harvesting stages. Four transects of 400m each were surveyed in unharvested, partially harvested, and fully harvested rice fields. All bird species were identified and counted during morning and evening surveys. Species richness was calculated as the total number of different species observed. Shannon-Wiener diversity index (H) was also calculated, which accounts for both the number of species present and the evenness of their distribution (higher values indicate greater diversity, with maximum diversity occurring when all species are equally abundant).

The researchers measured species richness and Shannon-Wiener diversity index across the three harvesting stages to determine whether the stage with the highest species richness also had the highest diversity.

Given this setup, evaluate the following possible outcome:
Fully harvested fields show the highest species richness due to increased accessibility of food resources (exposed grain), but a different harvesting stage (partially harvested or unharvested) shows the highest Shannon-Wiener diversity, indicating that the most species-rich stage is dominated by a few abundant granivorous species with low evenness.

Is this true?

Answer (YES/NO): NO